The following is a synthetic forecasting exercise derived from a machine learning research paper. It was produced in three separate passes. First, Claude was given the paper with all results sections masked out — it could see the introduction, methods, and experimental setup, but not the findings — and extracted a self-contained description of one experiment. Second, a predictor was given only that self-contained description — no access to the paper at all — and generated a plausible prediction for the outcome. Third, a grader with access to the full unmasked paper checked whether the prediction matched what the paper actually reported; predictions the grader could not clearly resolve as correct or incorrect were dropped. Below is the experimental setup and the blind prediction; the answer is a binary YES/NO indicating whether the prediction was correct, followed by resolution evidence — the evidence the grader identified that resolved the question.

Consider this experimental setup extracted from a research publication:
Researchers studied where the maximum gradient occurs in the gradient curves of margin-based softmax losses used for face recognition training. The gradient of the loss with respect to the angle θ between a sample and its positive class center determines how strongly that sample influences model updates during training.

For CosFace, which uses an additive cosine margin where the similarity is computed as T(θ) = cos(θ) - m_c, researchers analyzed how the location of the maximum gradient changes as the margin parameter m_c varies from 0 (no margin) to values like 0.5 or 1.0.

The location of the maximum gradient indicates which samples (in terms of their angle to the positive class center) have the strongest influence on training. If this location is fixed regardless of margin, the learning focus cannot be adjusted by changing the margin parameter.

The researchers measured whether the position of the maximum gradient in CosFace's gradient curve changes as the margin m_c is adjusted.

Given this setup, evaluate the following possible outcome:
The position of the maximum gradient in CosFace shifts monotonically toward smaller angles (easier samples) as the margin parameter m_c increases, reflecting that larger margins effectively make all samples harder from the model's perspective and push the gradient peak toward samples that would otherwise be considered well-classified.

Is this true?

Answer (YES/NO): NO